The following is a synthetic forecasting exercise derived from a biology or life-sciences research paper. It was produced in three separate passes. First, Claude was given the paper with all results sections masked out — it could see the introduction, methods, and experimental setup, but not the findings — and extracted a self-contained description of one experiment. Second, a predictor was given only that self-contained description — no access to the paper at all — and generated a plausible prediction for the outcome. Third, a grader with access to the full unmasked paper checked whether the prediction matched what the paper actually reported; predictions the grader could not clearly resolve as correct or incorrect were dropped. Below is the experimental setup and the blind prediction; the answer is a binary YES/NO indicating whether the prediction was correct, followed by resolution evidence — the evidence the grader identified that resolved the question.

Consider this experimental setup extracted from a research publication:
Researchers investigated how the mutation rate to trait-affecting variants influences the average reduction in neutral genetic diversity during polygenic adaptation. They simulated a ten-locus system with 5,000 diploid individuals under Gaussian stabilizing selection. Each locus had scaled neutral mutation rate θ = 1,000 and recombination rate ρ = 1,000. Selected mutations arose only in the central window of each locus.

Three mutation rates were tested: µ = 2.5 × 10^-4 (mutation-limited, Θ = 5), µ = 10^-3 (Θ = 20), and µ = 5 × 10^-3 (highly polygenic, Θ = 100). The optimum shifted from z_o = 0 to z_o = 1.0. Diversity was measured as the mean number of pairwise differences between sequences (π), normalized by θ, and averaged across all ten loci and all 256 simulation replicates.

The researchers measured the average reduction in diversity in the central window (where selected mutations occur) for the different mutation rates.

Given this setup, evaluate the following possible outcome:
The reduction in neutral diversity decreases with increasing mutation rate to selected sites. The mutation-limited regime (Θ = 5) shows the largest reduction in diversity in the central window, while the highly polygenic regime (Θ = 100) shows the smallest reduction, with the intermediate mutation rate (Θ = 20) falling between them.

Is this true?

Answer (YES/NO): YES